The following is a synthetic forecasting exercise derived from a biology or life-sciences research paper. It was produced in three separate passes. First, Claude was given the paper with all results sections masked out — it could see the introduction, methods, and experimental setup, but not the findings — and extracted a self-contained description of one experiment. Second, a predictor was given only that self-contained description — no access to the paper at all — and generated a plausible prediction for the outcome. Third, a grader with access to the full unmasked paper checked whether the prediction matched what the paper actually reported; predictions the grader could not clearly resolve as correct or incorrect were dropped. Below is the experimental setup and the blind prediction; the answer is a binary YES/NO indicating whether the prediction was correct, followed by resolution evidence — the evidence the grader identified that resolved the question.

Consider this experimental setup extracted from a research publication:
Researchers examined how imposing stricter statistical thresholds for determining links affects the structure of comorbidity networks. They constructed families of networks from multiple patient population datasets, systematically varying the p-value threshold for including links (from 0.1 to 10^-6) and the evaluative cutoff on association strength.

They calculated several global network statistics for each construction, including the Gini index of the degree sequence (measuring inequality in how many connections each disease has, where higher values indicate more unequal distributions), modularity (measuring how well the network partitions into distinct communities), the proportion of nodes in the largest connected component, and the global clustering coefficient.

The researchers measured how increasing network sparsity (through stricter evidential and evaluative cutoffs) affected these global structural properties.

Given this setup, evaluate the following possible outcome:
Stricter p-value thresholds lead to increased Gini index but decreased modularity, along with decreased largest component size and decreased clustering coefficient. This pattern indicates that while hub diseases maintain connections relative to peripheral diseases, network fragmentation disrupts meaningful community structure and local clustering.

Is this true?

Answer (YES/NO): NO